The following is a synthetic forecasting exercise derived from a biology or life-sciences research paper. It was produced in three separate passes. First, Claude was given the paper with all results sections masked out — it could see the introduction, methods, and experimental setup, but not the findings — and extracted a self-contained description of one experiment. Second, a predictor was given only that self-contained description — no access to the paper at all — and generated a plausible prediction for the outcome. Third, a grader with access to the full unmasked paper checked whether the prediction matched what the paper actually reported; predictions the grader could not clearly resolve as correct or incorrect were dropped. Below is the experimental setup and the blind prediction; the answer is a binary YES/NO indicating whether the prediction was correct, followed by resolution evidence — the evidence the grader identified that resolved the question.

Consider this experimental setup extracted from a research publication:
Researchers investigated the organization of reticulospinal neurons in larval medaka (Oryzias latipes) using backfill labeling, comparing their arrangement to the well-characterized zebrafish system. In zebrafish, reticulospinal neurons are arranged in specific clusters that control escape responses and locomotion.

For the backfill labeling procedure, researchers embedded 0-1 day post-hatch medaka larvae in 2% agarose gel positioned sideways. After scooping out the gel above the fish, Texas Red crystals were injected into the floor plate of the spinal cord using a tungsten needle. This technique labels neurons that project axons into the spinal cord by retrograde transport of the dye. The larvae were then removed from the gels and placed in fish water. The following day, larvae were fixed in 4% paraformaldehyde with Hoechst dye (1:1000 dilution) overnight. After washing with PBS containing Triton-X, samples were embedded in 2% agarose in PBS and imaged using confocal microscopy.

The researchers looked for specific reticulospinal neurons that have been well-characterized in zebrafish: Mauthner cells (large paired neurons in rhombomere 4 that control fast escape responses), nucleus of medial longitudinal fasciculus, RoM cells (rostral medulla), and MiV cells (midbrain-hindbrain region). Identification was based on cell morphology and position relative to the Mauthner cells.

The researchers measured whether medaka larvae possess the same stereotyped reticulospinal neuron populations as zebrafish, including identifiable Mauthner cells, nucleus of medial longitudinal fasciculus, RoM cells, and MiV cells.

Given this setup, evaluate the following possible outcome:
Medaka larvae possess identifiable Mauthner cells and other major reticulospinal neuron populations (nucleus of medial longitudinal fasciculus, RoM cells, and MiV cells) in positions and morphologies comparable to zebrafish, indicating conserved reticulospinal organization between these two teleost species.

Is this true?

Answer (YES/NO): YES